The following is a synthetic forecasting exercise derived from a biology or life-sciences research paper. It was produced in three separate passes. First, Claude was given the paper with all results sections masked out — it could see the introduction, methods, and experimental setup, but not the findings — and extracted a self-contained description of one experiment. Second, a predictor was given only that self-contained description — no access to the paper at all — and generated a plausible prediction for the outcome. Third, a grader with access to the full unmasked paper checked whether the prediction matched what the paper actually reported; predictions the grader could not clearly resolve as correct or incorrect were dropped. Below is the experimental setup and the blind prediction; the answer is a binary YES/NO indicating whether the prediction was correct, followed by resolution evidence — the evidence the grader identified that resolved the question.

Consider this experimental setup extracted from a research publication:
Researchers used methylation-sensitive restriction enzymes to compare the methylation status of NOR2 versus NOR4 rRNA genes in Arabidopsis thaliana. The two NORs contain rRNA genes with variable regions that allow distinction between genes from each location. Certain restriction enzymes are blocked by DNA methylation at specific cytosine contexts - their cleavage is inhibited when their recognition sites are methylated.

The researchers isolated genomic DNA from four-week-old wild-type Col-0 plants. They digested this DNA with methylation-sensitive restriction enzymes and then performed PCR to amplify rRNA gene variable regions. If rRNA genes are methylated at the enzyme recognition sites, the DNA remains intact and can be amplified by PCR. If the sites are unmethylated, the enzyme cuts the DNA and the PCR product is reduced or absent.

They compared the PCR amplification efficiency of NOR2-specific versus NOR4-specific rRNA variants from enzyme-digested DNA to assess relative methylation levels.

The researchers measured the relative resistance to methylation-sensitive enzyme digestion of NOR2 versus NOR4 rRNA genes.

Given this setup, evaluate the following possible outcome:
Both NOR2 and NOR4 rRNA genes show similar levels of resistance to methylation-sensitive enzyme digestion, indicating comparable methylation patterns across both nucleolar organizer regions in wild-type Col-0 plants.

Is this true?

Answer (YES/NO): NO